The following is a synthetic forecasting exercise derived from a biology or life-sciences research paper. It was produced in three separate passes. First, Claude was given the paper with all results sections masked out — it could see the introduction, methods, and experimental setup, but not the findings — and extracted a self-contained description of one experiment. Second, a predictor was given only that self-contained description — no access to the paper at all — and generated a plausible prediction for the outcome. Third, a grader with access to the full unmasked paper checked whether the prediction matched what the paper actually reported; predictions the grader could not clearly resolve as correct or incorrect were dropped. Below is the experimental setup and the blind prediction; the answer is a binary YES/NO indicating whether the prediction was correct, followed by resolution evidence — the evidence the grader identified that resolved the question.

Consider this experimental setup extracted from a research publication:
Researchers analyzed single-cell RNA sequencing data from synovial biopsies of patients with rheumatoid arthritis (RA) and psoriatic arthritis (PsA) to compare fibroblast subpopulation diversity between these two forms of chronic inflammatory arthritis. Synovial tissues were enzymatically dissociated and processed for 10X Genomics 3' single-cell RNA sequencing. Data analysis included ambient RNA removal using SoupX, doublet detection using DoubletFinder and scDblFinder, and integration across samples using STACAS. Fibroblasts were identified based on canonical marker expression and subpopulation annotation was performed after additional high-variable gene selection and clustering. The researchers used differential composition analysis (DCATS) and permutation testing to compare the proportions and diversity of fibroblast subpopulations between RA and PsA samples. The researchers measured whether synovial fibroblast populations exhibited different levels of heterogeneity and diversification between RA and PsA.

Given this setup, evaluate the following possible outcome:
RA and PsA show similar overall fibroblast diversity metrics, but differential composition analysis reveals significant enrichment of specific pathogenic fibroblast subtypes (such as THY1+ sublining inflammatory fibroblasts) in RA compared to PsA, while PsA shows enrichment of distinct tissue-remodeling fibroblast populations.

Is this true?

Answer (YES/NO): NO